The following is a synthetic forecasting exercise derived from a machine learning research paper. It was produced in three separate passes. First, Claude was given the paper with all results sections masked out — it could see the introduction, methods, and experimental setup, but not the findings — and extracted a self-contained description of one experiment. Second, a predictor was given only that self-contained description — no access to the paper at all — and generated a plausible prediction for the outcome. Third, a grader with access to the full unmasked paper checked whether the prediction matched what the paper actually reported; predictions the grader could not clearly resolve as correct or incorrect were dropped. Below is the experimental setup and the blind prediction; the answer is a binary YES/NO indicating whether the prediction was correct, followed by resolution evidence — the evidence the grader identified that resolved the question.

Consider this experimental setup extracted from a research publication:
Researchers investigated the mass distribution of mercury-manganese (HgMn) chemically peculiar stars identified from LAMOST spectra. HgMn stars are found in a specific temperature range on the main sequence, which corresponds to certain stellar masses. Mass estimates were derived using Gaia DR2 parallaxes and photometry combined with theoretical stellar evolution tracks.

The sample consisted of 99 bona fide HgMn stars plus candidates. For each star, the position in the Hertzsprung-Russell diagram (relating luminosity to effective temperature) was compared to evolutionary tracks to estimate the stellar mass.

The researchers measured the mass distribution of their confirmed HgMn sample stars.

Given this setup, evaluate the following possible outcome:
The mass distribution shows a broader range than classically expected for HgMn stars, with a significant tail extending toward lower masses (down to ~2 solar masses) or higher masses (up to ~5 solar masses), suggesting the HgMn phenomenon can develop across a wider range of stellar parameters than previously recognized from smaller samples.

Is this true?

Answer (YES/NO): NO